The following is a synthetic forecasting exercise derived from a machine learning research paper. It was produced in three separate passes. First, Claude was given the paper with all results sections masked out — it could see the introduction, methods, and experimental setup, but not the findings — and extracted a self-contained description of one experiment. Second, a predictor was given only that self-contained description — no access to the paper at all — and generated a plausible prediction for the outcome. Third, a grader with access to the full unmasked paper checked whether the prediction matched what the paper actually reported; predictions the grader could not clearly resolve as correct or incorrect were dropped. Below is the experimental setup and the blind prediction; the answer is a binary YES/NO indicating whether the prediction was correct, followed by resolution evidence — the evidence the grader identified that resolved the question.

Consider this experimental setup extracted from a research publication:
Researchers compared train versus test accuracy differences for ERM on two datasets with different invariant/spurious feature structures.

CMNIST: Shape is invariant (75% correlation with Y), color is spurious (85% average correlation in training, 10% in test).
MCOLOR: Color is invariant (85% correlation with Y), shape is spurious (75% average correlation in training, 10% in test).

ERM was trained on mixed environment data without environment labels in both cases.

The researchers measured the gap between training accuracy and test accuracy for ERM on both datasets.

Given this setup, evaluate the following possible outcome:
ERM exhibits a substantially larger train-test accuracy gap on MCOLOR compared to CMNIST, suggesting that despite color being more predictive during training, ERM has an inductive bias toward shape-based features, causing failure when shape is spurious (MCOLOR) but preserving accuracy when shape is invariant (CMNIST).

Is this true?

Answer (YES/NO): NO